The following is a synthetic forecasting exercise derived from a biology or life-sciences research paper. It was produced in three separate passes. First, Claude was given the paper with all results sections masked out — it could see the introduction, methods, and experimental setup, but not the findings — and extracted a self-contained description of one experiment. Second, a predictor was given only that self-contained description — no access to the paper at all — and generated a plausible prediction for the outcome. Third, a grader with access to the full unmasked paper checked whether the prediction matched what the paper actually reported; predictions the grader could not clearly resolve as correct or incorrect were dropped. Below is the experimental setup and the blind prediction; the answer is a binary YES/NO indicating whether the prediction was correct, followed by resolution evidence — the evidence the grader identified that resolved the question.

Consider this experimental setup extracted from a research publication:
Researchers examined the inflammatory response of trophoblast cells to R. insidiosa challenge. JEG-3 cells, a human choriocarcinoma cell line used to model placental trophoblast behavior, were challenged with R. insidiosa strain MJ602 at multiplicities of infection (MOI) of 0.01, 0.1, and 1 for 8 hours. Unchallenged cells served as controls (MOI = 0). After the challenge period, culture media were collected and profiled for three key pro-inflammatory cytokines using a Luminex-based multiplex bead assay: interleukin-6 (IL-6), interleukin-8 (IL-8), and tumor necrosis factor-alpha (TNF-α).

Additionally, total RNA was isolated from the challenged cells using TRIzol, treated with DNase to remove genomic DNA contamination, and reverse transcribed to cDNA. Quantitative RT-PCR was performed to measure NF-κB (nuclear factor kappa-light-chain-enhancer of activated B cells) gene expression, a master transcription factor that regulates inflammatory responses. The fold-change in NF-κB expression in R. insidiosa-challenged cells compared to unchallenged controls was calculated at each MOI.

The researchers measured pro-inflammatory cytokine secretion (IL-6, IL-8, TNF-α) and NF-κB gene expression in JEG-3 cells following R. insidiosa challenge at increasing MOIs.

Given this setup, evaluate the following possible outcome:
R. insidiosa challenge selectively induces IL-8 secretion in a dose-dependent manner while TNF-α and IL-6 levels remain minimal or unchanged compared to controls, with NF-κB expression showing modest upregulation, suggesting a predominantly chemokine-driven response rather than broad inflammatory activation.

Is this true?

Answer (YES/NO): NO